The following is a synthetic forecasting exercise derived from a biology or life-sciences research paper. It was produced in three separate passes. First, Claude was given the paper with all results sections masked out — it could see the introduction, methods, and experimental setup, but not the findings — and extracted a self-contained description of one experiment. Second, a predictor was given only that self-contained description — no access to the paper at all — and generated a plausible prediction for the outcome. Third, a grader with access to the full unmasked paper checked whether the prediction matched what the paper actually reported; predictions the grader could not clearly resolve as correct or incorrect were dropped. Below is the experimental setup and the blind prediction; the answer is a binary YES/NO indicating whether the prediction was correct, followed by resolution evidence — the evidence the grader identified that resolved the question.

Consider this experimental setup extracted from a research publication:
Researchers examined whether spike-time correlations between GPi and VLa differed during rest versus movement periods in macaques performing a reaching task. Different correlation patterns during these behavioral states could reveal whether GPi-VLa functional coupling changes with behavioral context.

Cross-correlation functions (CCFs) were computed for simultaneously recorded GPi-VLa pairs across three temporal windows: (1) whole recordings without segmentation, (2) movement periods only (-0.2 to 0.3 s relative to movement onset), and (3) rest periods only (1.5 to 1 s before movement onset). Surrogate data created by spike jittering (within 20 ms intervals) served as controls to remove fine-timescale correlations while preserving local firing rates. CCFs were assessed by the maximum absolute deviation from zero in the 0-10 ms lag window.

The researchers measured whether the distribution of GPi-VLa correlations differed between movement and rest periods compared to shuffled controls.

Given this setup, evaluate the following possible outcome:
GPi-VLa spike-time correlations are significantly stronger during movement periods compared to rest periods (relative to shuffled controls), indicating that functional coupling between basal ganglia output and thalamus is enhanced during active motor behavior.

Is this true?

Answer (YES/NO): NO